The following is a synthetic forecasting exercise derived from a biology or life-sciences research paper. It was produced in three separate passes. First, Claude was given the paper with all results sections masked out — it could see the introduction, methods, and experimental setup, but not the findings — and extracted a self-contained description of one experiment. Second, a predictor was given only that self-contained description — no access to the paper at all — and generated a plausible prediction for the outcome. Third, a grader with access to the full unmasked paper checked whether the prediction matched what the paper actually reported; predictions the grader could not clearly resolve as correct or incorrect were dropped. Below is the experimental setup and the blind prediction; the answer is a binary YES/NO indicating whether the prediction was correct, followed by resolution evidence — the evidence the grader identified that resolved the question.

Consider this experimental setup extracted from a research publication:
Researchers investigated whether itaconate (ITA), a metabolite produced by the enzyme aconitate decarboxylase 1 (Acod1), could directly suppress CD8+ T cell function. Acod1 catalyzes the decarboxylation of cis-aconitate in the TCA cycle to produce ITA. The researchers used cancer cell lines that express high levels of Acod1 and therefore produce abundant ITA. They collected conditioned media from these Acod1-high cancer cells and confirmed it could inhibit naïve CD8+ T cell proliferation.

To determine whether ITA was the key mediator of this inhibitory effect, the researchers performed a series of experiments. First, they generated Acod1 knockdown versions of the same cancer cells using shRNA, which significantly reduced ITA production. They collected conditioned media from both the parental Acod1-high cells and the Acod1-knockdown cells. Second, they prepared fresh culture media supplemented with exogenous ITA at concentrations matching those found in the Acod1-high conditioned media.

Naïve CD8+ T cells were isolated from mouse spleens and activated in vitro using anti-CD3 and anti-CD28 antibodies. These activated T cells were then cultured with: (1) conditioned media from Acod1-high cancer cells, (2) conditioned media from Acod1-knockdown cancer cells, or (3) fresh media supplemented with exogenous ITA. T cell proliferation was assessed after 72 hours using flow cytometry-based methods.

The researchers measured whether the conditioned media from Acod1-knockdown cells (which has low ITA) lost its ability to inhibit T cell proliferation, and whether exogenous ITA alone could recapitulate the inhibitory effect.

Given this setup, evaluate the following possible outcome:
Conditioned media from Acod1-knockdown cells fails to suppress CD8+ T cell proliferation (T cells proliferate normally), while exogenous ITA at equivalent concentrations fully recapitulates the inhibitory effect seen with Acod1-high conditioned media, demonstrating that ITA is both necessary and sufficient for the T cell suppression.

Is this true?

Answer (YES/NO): NO